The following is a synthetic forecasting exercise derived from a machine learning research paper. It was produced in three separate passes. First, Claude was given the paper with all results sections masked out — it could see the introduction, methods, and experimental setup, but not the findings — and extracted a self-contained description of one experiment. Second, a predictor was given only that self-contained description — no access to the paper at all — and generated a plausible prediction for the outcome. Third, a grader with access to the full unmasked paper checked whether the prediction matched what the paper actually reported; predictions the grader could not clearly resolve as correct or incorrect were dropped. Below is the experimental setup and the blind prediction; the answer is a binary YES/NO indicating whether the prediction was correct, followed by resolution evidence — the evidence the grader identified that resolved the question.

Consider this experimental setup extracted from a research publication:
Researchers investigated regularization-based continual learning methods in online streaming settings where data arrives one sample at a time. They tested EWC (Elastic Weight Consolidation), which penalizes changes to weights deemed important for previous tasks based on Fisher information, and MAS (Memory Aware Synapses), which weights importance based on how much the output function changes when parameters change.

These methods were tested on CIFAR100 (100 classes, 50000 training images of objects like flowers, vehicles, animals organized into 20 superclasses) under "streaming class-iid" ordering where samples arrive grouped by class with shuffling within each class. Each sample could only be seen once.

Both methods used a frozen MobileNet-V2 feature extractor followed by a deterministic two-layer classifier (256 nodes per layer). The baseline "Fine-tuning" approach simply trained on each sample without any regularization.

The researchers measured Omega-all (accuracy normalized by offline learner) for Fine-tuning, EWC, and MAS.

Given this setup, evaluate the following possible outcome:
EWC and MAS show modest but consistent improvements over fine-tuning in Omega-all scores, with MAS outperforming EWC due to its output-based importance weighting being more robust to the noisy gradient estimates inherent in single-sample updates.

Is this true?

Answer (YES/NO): NO